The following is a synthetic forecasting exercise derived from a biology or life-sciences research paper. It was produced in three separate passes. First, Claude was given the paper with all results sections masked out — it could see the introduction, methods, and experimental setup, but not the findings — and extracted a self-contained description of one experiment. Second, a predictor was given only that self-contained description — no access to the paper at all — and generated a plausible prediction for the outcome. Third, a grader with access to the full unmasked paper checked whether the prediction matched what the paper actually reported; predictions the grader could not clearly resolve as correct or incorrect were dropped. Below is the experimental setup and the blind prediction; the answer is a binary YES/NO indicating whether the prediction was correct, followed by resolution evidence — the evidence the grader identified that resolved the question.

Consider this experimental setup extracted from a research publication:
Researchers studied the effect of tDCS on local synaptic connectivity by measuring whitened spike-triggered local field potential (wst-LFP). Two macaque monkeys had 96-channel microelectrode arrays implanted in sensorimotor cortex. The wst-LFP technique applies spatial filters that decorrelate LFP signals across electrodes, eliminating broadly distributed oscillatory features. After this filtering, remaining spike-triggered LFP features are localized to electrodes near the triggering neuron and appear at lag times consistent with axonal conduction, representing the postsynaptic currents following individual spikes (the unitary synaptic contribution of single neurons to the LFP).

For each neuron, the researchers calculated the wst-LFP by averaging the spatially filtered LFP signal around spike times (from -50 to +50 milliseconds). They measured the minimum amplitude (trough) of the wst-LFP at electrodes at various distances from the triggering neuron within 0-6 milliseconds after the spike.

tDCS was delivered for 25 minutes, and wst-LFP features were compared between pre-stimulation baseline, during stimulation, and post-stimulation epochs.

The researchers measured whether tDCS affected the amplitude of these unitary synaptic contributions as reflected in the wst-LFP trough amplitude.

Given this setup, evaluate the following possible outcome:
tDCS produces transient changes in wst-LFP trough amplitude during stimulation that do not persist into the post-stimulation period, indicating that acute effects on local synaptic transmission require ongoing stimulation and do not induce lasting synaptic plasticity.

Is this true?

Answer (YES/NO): YES